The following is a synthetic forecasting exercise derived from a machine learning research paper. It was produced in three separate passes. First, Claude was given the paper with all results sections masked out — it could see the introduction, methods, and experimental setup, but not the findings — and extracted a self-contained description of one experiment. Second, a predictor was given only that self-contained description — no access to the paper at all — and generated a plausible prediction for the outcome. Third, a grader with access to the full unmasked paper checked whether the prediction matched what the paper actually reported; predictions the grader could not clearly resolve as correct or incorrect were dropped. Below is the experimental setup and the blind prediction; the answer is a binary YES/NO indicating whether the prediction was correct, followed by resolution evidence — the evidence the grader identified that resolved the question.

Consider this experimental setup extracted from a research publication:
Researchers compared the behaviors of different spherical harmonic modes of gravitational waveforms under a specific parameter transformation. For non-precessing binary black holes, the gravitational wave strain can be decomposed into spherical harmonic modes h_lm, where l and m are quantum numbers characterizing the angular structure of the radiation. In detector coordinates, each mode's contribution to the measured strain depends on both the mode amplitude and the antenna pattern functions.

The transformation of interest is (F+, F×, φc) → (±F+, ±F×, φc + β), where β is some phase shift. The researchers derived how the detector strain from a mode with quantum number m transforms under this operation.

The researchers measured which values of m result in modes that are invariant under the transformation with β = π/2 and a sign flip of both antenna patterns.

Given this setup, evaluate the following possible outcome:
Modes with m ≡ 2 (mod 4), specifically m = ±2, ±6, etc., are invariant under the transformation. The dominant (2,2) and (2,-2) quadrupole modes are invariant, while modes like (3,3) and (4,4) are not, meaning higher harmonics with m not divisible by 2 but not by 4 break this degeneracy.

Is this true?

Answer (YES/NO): YES